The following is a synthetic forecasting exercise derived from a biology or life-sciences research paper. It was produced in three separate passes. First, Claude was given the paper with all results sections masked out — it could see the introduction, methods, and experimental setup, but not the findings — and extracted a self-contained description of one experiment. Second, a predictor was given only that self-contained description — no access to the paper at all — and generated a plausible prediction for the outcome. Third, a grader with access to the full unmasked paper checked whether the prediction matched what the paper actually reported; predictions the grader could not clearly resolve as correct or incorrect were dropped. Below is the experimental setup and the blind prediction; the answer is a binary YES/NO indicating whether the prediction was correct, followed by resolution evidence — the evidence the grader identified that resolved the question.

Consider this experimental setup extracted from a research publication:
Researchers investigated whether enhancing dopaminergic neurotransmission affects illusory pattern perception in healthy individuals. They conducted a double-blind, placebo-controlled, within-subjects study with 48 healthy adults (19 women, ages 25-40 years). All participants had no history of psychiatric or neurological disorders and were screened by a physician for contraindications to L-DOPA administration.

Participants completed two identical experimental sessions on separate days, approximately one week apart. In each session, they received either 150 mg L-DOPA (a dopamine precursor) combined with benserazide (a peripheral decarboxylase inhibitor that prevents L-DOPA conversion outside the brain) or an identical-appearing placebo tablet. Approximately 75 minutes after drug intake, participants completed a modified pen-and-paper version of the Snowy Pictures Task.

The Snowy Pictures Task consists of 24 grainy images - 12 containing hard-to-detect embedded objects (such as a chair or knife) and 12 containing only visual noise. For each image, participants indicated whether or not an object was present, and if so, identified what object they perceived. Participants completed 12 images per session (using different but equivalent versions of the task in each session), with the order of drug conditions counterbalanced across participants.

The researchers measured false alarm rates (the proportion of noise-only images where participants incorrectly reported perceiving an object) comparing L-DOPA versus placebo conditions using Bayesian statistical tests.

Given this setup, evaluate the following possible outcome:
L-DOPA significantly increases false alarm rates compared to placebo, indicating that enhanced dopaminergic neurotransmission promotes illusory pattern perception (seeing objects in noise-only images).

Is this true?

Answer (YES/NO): NO